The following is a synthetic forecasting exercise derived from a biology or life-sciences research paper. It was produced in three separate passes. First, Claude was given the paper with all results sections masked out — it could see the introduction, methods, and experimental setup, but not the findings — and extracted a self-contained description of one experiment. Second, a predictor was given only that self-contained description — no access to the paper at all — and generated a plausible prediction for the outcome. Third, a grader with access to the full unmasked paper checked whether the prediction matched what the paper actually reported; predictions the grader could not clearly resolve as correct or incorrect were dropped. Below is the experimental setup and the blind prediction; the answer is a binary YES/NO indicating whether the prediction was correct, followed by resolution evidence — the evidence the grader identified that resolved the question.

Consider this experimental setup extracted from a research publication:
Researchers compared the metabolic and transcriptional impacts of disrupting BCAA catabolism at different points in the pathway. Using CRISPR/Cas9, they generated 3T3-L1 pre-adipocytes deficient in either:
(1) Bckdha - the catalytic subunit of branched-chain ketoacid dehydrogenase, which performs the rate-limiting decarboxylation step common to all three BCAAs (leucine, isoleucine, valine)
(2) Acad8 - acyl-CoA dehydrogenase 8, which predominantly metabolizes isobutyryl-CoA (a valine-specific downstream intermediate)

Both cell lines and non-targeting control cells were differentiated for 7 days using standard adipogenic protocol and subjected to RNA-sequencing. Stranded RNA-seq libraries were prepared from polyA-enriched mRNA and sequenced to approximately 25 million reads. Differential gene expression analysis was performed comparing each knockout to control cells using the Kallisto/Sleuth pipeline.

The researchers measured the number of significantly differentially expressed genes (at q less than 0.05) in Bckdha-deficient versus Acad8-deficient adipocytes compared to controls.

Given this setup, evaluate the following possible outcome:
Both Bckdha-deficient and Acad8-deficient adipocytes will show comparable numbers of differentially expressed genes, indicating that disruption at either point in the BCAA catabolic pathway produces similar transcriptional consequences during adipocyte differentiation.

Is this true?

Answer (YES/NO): NO